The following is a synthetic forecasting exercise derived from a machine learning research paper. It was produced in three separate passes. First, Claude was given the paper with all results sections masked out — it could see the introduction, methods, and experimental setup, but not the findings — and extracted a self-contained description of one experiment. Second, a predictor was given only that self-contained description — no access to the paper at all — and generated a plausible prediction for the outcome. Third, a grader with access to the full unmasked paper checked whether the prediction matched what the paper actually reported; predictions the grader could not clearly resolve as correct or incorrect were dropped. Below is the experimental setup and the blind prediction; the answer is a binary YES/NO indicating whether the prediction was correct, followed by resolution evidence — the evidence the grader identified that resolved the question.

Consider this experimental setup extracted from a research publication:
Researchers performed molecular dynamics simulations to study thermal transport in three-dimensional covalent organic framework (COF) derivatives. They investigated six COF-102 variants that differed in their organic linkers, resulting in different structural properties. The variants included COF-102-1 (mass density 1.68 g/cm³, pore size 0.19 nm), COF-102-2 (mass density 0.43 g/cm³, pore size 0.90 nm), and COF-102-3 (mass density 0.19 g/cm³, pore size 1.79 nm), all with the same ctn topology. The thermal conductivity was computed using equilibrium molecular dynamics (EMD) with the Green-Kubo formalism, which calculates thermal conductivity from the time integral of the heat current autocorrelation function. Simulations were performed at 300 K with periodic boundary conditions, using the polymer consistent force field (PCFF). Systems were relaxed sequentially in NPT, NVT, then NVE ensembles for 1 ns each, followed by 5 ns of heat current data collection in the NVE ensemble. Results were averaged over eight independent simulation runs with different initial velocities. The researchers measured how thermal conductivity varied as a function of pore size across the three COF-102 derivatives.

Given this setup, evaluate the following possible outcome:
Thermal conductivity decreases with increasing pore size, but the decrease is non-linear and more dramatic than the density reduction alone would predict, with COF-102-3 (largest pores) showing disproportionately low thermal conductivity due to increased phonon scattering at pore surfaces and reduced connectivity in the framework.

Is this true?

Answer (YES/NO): NO